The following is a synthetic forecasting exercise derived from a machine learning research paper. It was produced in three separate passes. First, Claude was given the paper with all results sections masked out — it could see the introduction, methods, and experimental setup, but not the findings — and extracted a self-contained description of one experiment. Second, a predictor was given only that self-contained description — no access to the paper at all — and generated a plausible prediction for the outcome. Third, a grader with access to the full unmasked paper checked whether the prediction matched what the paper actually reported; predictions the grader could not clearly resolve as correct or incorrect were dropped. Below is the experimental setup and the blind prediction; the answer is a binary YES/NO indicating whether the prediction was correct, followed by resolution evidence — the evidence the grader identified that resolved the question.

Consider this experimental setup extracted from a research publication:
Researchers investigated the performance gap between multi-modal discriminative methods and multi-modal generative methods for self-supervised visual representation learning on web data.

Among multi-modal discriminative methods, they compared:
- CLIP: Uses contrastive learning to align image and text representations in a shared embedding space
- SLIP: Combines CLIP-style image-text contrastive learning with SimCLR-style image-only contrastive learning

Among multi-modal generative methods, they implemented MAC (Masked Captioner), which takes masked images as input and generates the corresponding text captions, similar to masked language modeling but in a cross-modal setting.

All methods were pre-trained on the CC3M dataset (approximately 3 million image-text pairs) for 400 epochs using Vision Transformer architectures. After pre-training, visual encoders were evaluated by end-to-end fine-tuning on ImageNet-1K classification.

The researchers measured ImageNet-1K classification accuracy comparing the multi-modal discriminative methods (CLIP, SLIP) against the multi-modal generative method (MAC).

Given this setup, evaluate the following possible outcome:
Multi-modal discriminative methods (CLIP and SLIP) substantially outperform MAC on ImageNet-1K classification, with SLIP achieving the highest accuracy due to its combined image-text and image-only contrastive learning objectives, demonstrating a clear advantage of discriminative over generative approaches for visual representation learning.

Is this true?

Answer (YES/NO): NO